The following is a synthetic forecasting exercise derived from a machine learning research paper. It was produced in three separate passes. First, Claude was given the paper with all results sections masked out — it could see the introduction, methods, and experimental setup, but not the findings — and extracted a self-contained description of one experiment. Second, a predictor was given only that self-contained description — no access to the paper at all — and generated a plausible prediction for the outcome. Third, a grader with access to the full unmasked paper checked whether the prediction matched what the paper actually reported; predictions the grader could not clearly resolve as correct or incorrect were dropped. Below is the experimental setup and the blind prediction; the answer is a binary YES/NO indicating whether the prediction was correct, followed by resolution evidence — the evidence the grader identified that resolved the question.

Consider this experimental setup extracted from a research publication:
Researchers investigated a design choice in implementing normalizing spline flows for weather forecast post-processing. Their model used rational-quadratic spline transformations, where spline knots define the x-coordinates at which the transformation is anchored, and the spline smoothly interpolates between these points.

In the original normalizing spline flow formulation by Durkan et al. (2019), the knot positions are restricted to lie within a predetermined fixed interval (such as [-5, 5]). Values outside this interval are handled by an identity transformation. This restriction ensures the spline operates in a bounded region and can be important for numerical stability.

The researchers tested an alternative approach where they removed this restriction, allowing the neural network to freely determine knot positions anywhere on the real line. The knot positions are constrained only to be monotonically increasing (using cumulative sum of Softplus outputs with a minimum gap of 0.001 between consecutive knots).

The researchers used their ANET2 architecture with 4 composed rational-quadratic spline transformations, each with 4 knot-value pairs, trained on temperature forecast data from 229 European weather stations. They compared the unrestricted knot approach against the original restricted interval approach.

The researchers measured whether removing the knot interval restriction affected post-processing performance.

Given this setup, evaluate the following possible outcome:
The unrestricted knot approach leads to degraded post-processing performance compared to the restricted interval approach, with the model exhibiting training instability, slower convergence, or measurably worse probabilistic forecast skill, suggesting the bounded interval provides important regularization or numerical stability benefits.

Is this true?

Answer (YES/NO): NO